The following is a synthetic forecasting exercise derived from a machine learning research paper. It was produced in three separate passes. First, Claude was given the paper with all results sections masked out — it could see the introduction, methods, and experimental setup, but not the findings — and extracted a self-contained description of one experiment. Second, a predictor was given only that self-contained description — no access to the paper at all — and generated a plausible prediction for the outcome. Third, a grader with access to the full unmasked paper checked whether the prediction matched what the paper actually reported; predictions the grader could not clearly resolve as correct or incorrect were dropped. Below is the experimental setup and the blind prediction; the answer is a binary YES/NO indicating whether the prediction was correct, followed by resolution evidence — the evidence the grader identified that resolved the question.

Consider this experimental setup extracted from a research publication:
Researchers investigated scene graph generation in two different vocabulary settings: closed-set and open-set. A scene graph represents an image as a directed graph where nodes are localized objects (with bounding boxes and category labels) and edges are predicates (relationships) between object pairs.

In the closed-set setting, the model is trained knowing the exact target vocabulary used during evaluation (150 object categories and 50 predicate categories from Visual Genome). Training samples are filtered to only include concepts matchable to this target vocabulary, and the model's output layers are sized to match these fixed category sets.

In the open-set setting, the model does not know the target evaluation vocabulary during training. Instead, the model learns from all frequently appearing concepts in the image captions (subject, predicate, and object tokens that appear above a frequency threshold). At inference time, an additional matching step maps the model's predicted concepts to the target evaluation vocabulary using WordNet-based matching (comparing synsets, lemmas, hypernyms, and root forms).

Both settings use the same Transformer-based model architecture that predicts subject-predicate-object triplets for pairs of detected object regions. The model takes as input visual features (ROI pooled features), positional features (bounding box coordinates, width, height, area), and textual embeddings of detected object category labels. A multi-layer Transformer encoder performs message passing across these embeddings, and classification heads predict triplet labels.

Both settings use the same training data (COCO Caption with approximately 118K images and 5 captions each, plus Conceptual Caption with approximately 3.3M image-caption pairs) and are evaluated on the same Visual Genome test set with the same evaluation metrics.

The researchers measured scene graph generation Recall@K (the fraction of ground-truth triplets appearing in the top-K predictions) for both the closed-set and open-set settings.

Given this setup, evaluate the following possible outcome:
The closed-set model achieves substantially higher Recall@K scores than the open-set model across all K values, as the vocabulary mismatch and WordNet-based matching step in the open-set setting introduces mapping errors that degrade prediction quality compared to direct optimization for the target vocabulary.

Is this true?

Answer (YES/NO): NO